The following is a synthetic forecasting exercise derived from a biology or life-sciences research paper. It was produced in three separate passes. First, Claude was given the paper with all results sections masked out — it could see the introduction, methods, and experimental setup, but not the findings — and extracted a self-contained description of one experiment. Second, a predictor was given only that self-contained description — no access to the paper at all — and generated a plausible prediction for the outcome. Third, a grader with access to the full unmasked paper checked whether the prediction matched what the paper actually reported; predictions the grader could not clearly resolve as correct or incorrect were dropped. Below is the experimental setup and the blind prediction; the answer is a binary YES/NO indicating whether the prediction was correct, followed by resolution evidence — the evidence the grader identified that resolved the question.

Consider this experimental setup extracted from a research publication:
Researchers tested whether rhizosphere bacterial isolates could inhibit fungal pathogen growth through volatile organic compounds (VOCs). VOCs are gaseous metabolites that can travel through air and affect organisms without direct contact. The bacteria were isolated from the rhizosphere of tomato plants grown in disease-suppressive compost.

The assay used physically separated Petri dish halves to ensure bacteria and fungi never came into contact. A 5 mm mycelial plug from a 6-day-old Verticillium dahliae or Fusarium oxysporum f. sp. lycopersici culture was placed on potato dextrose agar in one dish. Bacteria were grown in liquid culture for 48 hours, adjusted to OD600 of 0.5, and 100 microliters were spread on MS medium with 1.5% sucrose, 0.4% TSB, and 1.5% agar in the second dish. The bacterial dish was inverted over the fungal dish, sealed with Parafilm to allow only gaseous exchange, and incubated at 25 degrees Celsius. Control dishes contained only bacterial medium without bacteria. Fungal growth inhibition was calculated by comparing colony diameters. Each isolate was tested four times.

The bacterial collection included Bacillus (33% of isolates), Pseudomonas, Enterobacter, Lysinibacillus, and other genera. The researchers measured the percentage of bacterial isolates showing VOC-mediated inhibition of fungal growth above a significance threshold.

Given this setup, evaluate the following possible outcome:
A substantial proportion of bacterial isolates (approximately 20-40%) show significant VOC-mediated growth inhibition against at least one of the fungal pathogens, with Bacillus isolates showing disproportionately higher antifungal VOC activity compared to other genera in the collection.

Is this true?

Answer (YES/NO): NO